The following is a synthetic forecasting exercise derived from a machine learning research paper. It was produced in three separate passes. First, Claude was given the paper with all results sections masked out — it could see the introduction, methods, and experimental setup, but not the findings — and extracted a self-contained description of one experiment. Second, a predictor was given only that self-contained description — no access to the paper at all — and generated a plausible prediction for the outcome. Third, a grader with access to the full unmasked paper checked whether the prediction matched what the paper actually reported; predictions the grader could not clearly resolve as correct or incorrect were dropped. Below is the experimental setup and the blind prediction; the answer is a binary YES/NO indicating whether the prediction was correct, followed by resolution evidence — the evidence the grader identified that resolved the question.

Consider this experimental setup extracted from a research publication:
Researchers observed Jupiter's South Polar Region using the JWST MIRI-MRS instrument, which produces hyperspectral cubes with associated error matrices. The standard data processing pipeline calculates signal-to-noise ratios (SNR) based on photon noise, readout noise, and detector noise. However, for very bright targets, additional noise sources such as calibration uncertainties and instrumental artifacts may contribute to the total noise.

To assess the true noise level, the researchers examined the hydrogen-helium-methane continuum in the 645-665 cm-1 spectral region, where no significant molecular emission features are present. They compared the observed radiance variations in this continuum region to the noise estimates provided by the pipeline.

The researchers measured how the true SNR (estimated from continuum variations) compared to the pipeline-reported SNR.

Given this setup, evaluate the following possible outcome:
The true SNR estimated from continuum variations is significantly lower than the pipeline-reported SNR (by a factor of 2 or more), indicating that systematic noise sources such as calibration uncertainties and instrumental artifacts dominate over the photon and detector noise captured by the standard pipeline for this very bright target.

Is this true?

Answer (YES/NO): YES